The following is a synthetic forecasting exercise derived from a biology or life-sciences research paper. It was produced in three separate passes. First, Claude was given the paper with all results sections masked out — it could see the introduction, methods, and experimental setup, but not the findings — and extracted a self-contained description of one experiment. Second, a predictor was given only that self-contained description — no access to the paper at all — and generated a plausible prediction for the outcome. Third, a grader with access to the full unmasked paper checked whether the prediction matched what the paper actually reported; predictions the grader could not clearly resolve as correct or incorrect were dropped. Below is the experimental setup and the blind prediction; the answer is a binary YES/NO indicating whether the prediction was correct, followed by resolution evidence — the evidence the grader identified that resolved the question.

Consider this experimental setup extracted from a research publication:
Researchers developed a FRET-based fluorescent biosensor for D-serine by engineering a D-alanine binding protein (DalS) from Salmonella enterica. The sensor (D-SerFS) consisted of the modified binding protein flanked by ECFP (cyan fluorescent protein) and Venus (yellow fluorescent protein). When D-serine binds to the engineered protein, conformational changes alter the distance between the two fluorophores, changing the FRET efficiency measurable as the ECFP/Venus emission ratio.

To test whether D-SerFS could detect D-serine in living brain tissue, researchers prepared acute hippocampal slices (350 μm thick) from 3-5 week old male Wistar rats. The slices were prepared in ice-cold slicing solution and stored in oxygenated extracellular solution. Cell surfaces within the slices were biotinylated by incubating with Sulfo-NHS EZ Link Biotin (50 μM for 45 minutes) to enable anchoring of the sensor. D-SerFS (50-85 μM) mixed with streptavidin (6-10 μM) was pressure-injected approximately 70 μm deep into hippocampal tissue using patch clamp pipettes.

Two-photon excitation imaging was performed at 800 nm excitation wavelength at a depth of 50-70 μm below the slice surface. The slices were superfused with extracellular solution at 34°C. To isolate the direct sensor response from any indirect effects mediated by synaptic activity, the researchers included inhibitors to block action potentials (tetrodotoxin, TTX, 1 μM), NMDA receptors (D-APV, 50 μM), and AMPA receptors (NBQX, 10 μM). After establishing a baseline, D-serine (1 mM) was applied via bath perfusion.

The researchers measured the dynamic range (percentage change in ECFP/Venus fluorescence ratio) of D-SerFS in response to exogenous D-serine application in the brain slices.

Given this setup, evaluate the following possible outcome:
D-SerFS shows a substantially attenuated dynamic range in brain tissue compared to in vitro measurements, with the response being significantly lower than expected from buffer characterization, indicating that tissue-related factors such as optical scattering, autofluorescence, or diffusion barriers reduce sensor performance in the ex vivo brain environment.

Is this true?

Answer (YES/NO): NO